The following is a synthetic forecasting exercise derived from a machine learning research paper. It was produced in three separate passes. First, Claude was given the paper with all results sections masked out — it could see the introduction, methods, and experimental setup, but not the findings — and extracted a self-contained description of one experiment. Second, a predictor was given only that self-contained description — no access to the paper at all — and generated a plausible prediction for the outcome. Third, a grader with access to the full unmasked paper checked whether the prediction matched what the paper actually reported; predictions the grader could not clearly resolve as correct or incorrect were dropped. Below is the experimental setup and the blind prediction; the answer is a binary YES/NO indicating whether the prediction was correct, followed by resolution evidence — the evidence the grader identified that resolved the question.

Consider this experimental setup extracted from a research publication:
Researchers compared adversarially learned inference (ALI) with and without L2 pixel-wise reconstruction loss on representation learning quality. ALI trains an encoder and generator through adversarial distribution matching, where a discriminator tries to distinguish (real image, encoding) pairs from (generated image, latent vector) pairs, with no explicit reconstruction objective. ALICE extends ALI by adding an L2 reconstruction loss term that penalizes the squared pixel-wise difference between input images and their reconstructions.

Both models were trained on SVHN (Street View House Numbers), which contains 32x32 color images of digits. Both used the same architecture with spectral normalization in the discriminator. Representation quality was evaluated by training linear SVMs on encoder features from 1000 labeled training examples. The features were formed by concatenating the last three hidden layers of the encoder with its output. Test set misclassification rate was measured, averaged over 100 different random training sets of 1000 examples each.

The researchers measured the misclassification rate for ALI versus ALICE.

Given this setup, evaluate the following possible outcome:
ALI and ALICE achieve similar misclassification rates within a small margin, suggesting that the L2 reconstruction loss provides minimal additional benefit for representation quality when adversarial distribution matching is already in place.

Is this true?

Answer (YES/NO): YES